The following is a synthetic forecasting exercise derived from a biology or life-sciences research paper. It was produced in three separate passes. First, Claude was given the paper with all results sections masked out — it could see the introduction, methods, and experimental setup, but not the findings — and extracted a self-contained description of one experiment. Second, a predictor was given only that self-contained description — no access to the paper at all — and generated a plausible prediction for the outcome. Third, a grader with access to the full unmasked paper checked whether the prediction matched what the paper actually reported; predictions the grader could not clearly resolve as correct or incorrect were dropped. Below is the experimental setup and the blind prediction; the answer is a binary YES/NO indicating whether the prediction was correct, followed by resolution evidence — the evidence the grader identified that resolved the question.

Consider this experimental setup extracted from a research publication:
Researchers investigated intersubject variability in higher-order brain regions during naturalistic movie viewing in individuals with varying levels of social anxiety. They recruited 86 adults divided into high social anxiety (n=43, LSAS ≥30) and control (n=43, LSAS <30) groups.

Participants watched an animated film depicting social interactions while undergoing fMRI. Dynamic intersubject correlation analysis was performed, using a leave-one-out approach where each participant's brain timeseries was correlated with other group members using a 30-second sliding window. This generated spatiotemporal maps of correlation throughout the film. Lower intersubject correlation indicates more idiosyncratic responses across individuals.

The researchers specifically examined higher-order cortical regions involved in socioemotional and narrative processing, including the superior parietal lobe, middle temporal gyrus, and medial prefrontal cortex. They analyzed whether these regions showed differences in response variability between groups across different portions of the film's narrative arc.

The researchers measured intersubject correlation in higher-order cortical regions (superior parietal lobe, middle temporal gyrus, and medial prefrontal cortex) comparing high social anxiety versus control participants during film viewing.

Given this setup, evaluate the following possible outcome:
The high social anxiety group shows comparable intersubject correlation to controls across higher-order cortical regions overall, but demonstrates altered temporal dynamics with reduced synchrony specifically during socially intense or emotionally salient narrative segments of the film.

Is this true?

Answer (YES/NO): NO